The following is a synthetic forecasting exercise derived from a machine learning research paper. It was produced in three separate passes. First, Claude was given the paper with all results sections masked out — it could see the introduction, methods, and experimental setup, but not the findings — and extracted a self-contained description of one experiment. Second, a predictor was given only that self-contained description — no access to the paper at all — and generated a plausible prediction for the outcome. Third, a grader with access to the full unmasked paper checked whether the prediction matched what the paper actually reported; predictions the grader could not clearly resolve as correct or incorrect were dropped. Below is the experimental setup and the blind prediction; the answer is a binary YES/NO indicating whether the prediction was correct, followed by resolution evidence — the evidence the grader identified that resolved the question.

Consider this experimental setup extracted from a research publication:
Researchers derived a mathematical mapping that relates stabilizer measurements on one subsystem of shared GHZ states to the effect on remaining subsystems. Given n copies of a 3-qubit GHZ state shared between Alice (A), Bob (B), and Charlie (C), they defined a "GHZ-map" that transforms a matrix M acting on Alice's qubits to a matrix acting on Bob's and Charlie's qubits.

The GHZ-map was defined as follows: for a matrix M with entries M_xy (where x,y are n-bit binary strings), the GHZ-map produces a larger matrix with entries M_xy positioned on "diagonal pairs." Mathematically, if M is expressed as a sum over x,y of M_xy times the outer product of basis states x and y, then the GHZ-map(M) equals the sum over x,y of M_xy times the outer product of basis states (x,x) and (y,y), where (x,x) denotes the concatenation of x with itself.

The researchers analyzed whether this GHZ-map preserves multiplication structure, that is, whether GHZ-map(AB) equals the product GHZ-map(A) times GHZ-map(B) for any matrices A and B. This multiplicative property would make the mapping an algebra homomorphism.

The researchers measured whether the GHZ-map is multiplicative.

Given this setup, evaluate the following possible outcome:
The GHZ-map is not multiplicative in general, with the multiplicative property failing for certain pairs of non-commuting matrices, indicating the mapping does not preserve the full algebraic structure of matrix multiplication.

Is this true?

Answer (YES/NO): NO